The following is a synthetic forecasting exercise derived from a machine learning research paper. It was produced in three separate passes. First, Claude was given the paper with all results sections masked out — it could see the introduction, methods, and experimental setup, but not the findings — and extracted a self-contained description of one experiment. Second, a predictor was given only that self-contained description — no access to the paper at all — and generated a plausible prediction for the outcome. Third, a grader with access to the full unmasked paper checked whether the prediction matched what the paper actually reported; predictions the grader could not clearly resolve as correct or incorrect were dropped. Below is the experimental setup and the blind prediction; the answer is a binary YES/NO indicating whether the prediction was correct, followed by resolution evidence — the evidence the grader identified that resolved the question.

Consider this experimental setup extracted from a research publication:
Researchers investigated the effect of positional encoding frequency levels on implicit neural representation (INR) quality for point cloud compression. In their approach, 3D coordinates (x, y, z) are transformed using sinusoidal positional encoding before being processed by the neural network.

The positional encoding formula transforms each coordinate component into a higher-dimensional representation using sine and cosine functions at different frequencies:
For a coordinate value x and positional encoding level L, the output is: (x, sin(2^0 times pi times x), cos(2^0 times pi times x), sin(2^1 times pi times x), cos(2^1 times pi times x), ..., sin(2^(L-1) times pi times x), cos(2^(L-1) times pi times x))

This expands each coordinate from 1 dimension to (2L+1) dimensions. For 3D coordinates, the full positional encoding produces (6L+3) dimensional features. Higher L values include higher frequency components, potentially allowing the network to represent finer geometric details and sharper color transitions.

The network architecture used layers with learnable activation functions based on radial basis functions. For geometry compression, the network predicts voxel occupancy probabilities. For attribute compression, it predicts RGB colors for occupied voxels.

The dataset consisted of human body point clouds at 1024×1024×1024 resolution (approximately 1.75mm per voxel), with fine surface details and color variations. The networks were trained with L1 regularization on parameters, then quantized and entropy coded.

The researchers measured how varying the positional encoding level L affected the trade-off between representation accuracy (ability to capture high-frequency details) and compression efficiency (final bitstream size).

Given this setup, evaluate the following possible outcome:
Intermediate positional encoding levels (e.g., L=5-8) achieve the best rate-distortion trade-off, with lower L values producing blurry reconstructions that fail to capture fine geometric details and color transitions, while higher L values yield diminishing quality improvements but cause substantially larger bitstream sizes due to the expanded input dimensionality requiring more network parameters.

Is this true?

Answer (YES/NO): NO